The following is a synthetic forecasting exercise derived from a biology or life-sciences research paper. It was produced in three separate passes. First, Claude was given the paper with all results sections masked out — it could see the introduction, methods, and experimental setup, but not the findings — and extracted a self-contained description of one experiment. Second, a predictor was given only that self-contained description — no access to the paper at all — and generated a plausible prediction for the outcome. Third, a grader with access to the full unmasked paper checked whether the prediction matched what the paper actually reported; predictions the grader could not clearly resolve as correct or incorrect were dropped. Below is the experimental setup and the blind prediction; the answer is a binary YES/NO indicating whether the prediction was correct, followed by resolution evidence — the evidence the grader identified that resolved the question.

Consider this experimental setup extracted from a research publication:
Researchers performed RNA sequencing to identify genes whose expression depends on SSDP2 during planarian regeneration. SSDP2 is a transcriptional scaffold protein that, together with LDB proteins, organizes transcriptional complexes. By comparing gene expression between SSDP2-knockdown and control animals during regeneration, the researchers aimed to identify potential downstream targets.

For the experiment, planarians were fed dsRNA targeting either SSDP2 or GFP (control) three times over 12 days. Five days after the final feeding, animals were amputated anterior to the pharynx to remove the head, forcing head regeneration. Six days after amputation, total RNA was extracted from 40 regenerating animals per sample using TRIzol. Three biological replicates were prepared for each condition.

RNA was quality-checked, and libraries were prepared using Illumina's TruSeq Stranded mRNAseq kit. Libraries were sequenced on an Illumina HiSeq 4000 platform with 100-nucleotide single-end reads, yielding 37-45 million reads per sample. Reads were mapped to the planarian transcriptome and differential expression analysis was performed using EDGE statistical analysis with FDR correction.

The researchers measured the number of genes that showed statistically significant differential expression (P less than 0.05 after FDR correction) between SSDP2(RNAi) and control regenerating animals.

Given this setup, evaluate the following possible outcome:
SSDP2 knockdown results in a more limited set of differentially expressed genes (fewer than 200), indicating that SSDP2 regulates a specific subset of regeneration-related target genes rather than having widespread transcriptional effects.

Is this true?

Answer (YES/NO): YES